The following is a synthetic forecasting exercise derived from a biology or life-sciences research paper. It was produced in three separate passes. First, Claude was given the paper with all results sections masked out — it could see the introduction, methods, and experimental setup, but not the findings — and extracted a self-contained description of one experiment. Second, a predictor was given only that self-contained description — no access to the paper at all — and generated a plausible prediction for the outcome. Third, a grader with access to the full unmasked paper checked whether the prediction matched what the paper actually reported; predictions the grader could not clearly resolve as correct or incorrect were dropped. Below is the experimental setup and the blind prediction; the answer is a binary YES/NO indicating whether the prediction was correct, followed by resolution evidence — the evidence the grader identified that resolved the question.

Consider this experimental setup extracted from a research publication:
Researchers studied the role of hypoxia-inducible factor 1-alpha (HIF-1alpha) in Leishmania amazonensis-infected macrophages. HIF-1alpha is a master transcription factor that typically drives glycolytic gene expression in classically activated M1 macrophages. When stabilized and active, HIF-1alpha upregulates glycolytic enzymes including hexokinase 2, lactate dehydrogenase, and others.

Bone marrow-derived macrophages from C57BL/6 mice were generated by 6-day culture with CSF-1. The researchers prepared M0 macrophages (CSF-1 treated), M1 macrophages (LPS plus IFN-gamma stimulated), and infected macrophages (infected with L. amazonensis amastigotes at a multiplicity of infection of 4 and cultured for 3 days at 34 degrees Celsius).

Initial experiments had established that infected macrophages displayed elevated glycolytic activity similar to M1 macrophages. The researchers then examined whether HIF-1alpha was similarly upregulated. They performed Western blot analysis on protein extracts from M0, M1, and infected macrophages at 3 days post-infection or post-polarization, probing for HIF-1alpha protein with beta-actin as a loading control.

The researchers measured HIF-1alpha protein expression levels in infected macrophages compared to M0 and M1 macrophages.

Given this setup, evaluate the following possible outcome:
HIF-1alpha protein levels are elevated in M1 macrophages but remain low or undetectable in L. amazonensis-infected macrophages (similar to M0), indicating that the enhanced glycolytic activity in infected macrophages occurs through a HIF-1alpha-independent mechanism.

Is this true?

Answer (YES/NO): YES